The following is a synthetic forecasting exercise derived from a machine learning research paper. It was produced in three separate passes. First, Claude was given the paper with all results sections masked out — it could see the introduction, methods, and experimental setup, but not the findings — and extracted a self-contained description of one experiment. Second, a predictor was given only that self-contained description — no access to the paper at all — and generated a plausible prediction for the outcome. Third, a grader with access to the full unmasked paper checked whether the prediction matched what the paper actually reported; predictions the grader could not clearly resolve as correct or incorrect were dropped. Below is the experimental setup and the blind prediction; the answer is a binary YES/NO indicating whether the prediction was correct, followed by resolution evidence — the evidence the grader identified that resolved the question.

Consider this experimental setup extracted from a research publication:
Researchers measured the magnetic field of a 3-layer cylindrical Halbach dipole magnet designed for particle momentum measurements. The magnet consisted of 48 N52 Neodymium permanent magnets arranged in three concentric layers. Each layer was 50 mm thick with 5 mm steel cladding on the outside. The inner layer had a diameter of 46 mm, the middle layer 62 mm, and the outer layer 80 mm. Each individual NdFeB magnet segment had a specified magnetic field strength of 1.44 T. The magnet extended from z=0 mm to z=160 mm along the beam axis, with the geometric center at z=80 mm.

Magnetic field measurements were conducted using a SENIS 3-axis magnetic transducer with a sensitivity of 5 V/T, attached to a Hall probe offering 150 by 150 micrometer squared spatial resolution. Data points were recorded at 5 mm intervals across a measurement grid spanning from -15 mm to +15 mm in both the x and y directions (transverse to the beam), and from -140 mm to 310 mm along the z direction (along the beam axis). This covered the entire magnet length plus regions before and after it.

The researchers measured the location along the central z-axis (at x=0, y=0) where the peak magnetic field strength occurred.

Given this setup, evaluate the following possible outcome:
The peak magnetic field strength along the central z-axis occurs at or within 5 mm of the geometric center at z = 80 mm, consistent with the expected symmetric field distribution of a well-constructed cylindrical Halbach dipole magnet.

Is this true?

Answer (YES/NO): NO